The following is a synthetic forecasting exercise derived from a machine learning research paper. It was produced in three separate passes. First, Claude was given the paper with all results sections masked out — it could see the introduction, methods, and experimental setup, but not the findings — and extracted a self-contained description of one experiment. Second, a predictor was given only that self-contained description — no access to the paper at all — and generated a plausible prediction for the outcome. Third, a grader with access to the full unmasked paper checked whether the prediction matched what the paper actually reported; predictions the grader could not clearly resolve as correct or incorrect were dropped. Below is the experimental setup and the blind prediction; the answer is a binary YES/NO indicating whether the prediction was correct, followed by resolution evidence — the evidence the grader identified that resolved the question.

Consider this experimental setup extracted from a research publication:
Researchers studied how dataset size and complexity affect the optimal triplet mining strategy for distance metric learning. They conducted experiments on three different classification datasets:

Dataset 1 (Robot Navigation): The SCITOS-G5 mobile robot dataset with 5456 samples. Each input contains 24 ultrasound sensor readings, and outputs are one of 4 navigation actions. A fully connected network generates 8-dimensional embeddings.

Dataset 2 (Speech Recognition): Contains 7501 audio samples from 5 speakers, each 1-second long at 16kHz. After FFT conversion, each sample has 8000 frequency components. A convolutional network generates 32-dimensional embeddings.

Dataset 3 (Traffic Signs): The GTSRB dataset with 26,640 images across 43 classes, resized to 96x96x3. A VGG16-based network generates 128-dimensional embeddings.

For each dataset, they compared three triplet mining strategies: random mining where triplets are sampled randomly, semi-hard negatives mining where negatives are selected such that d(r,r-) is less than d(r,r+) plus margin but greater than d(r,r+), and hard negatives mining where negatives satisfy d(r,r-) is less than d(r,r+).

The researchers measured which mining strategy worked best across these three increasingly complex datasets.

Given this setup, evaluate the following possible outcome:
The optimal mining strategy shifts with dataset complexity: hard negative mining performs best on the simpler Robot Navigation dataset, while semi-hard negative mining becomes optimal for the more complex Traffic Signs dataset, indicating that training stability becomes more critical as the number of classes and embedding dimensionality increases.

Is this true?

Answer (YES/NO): NO